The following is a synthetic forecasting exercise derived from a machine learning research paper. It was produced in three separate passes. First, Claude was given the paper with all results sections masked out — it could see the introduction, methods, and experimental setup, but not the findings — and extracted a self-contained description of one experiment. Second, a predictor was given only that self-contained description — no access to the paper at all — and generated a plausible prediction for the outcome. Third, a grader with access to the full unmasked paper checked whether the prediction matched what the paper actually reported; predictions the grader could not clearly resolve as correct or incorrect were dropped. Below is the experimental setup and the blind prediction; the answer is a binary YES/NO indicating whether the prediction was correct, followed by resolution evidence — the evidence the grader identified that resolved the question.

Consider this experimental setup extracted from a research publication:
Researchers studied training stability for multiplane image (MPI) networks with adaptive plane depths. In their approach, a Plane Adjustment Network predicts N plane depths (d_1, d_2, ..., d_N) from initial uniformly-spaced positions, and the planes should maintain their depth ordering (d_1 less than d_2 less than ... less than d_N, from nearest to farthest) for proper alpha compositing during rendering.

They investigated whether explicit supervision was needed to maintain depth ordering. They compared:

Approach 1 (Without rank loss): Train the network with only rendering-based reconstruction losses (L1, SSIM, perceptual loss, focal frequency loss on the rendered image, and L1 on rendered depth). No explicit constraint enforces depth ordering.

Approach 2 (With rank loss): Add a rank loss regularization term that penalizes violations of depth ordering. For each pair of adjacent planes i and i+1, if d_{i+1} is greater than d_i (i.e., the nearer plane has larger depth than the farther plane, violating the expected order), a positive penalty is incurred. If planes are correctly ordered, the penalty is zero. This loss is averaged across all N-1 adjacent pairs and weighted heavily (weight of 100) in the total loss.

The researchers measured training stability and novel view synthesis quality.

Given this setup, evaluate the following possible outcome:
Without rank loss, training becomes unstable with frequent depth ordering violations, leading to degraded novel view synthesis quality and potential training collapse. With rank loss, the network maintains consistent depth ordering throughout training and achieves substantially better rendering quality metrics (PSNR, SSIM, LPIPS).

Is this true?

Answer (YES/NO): NO